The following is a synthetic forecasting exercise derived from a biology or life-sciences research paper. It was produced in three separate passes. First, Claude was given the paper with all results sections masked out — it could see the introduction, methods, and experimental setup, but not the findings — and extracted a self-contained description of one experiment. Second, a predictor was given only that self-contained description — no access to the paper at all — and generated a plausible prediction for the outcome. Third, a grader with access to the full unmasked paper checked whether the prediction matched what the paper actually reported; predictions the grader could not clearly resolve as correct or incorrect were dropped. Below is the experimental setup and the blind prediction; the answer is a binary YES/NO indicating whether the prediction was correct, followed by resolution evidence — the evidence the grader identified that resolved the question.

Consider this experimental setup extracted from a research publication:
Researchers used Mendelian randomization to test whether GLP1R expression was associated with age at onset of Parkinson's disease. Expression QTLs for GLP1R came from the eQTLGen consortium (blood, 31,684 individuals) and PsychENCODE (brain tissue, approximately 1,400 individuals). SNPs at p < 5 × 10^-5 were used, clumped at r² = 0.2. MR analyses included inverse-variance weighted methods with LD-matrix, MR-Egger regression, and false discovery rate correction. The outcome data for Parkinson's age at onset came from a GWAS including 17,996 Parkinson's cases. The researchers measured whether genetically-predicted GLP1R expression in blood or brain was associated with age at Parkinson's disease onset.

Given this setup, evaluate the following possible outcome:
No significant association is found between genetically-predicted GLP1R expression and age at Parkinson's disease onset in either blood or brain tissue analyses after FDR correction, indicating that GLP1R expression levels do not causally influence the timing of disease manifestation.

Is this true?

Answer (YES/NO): YES